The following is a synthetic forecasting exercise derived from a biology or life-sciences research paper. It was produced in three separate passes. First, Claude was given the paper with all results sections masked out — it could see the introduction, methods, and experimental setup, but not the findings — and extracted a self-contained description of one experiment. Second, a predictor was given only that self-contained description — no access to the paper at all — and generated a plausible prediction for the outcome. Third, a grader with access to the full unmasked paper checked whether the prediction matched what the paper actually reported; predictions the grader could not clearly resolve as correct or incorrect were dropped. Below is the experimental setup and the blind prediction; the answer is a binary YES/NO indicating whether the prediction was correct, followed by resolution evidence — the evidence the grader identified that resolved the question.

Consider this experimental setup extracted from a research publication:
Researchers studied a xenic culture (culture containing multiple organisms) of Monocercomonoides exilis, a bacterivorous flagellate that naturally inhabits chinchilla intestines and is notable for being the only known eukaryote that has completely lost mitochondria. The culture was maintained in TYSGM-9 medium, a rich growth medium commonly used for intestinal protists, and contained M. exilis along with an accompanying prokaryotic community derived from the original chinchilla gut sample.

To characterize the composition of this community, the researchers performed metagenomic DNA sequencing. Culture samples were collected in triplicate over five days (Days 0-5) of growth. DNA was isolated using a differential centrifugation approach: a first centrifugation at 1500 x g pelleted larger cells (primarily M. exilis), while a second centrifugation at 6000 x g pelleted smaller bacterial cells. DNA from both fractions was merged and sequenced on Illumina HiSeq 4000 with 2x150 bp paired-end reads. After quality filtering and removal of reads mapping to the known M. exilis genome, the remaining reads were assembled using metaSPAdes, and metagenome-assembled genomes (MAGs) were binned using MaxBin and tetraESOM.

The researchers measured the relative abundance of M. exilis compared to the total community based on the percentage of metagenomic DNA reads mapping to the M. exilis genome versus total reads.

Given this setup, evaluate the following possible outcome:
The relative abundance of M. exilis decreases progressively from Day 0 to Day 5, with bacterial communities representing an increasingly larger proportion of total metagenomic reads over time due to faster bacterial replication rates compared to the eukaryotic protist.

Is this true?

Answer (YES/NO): NO